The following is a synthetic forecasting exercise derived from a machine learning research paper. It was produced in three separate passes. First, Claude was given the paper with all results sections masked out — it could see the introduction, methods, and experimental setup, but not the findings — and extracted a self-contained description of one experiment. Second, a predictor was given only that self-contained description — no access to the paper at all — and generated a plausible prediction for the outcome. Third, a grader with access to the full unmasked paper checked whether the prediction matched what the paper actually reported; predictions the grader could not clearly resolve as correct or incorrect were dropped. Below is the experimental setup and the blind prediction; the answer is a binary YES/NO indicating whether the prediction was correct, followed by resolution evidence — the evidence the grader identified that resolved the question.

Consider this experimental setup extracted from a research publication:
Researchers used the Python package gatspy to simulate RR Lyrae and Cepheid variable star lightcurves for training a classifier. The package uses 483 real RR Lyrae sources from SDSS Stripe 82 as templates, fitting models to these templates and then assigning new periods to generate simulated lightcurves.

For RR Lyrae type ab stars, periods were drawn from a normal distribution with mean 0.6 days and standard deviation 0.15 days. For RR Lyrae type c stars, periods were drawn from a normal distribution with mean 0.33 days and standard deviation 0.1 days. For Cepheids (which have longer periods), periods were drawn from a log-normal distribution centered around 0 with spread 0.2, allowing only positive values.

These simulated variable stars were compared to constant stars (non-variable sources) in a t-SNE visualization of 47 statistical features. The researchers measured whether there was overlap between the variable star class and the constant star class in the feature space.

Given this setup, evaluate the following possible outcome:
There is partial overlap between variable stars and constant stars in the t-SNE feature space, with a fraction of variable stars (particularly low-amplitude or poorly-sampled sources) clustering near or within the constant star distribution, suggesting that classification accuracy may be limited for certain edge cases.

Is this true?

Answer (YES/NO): YES